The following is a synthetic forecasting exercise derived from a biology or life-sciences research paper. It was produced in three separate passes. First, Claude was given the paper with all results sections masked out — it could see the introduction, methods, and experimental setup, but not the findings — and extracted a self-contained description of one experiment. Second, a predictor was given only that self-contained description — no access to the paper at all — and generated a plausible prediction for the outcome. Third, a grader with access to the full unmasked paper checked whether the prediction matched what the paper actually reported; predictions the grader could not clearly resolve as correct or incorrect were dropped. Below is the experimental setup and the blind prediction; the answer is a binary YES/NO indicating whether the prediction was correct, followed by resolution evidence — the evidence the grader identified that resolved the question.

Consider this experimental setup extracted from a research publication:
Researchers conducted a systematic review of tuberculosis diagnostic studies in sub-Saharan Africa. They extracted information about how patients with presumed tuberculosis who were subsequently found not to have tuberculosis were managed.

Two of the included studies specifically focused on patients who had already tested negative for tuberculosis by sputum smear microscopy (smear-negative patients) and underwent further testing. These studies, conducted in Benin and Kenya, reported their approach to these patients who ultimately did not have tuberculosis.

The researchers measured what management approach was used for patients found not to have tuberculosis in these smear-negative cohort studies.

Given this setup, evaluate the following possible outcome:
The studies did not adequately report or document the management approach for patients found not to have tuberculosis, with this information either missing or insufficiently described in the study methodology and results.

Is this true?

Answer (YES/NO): NO